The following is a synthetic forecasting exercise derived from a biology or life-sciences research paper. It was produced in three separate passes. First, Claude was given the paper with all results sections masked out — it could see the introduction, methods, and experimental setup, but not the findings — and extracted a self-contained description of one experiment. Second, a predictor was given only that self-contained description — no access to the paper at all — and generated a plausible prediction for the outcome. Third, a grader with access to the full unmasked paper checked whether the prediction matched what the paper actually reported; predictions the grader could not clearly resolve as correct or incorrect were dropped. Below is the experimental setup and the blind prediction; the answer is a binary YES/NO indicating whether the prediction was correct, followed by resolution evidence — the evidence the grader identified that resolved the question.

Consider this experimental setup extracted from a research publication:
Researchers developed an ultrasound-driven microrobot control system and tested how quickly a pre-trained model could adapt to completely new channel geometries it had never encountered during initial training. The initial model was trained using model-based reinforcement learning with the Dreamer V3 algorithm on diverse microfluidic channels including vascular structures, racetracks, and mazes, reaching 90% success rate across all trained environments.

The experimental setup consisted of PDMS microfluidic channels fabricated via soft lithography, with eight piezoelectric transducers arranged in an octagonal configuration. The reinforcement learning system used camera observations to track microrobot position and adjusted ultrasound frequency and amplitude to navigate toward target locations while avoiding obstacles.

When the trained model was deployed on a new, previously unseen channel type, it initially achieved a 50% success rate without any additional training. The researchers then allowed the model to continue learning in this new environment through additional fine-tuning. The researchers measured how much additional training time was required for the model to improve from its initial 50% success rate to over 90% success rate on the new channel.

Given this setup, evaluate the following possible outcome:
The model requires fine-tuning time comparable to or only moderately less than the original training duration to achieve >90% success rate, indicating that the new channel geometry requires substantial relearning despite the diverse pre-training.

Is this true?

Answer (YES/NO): NO